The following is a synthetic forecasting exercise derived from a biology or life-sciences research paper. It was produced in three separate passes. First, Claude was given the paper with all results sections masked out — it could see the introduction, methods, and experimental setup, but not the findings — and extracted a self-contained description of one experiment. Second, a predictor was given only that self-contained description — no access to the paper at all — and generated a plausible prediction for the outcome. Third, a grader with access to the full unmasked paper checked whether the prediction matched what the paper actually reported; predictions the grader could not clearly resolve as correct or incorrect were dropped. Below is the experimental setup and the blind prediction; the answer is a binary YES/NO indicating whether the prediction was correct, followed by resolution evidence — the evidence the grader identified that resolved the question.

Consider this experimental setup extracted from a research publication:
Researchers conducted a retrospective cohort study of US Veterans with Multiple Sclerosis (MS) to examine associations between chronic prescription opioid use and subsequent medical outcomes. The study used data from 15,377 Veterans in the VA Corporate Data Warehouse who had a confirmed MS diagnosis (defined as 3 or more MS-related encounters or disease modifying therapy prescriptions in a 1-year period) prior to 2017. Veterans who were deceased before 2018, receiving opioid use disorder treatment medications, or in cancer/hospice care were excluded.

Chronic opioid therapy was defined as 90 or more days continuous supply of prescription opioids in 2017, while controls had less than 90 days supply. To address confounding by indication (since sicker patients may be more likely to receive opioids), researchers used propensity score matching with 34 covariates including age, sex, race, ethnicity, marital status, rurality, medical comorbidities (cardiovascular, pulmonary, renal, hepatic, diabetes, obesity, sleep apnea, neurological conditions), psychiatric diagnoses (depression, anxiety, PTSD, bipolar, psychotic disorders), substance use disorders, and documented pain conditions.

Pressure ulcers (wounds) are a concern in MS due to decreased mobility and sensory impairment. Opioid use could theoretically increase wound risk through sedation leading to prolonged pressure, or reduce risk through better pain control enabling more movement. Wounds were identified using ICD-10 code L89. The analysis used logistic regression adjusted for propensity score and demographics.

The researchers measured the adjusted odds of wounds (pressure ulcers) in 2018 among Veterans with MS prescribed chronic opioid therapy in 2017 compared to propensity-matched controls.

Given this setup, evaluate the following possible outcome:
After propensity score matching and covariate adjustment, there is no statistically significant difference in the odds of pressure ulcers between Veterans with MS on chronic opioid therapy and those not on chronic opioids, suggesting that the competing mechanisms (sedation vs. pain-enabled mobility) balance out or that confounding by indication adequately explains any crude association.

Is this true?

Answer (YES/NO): YES